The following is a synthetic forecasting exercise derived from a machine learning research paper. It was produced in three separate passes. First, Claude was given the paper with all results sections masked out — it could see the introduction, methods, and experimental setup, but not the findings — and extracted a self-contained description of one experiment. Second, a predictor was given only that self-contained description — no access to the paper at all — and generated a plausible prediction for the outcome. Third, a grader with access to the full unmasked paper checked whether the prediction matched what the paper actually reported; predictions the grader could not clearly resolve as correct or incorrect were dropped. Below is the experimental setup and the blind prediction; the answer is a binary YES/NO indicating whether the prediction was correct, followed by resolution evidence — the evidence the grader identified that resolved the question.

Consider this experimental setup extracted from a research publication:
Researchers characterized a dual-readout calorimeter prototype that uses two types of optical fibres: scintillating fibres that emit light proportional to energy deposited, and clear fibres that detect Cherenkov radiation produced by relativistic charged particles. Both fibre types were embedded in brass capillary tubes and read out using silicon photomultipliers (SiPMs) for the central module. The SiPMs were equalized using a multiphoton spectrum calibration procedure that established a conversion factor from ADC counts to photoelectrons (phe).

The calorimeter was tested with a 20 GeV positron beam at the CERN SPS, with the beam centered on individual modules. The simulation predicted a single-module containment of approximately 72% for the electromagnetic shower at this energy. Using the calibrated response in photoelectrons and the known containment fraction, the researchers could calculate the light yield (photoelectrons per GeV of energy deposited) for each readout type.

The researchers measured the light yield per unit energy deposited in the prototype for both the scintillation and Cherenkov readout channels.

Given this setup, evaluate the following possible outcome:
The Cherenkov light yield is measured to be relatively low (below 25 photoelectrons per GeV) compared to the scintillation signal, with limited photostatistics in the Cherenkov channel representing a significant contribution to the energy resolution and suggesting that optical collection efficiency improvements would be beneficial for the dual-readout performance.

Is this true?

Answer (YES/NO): NO